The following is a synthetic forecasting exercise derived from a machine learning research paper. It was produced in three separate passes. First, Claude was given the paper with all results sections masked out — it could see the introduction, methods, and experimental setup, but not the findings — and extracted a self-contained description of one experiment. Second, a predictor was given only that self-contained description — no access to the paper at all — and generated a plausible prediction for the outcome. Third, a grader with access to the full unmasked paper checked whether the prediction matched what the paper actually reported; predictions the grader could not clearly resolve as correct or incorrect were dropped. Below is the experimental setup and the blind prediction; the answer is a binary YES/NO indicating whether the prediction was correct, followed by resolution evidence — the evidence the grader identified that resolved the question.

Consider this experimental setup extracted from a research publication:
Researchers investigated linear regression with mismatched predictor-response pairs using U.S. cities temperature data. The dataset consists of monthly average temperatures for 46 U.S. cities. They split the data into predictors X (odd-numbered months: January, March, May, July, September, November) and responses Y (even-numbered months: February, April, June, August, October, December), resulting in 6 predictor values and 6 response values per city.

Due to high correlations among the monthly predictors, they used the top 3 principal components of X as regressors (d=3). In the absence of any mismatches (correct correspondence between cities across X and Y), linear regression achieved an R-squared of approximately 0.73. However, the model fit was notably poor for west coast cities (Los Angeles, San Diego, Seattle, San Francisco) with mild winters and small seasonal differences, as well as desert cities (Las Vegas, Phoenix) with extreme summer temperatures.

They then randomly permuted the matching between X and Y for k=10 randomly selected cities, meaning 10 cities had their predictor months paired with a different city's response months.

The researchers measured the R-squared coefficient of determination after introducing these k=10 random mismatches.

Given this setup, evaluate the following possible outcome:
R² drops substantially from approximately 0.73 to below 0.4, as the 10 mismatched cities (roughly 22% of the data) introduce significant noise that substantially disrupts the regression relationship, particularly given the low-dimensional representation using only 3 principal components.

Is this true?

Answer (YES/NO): NO